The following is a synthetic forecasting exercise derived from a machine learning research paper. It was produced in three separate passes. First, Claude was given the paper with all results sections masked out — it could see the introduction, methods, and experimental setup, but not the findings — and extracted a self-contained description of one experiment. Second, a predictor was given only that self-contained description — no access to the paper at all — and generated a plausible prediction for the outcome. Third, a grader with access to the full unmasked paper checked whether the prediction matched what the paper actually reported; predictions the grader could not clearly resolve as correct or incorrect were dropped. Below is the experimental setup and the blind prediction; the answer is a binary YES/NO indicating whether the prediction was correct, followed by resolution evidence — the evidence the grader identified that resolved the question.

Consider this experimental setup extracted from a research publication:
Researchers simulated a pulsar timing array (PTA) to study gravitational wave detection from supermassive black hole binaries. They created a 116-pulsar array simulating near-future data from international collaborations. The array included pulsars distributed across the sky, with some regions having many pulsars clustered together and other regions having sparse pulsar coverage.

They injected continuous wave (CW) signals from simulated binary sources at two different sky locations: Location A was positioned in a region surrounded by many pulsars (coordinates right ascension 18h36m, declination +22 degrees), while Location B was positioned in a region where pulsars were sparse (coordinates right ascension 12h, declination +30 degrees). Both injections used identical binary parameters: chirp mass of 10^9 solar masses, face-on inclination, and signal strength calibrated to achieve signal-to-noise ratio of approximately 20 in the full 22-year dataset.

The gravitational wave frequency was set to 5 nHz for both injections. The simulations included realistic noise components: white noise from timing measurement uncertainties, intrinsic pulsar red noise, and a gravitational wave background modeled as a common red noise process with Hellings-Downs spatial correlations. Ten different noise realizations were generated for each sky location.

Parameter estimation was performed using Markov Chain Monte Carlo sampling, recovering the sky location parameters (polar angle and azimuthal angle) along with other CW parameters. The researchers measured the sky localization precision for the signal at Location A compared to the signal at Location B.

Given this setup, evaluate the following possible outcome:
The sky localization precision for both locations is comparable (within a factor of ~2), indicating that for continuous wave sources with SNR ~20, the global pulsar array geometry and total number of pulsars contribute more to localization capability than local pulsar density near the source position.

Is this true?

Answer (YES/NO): NO